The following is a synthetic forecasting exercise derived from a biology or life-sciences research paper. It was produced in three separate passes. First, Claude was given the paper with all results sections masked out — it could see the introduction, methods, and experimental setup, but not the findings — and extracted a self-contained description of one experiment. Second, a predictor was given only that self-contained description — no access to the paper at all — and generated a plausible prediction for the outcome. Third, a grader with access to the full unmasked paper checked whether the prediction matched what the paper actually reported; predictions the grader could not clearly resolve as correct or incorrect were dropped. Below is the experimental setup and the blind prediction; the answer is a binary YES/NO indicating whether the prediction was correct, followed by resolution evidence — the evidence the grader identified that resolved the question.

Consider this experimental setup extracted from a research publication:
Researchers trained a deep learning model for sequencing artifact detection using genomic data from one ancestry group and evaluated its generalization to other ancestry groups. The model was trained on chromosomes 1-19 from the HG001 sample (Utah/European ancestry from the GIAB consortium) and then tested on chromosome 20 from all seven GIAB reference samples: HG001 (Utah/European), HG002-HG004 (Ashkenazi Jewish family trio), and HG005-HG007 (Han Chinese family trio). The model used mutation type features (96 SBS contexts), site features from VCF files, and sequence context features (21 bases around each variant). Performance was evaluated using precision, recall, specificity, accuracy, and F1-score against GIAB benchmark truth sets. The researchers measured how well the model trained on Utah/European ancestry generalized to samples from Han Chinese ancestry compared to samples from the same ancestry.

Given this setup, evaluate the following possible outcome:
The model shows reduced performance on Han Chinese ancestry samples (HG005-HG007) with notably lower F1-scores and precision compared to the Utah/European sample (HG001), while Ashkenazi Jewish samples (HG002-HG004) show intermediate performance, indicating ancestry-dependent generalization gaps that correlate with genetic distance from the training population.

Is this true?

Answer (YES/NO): NO